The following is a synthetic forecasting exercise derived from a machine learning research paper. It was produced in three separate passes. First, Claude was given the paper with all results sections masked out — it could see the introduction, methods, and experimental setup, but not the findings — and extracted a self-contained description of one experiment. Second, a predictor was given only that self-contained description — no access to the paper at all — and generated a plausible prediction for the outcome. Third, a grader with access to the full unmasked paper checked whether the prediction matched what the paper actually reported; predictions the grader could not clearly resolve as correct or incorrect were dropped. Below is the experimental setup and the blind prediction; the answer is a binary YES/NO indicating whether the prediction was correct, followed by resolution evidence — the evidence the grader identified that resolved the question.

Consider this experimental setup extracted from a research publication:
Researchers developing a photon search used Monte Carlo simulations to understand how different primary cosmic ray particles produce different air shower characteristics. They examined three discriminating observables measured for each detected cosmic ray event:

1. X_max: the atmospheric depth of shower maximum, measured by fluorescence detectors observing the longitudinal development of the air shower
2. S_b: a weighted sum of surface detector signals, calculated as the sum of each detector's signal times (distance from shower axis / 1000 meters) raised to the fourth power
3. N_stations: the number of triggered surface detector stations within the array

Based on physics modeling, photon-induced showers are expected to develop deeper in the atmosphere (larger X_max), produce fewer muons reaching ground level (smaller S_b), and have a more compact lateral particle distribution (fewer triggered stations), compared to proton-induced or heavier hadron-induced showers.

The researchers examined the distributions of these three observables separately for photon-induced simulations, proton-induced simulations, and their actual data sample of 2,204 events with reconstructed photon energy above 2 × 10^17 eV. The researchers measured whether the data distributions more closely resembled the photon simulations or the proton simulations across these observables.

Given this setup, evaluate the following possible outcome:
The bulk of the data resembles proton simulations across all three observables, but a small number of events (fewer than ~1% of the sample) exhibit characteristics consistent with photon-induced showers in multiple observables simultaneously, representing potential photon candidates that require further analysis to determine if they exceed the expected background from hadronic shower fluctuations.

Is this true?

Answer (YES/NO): NO